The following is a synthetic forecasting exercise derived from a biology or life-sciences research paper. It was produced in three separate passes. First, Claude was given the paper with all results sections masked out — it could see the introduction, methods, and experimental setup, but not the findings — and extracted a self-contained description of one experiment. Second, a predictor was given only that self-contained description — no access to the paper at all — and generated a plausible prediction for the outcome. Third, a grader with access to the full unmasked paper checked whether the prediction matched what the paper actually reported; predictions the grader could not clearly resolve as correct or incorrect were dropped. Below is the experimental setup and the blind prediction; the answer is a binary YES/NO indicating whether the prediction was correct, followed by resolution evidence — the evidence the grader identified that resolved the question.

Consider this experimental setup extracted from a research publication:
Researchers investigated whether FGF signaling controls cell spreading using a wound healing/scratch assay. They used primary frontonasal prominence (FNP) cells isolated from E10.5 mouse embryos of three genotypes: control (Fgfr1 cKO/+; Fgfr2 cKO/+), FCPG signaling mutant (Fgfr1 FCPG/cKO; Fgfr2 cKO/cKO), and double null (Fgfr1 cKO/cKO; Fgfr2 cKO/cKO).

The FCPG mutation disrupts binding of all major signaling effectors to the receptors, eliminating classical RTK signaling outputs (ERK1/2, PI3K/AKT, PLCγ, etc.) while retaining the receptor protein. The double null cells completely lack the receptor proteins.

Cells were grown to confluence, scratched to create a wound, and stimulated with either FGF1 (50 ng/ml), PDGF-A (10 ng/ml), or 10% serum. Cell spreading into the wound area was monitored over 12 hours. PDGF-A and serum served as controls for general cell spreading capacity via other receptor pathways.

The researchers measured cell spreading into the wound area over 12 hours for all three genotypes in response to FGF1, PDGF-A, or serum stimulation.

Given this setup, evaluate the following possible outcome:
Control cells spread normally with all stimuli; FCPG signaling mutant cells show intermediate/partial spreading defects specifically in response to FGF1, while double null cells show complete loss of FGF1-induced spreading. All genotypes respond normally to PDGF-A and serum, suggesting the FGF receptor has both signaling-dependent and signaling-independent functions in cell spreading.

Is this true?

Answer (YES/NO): NO